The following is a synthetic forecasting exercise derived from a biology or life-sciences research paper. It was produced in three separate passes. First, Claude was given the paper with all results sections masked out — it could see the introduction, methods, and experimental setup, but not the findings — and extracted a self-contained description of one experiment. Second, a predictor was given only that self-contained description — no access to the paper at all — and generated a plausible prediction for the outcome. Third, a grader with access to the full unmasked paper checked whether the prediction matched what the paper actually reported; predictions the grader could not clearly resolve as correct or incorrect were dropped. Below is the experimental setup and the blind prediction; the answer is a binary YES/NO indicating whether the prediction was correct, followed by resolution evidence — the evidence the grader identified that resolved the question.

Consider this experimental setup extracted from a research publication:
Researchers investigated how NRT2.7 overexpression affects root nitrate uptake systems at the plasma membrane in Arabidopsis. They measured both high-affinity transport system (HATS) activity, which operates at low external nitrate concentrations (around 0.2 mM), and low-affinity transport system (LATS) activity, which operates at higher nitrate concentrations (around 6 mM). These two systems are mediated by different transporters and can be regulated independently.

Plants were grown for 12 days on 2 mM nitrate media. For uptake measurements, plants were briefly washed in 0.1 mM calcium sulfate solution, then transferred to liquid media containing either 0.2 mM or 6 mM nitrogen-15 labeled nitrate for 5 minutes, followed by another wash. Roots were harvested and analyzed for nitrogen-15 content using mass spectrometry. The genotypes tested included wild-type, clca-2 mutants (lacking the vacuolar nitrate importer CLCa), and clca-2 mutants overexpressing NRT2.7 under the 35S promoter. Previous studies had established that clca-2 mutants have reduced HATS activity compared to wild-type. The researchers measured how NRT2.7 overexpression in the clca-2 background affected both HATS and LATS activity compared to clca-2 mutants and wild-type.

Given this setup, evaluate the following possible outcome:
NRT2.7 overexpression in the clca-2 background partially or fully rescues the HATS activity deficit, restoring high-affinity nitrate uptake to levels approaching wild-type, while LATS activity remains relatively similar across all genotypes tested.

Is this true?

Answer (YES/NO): NO